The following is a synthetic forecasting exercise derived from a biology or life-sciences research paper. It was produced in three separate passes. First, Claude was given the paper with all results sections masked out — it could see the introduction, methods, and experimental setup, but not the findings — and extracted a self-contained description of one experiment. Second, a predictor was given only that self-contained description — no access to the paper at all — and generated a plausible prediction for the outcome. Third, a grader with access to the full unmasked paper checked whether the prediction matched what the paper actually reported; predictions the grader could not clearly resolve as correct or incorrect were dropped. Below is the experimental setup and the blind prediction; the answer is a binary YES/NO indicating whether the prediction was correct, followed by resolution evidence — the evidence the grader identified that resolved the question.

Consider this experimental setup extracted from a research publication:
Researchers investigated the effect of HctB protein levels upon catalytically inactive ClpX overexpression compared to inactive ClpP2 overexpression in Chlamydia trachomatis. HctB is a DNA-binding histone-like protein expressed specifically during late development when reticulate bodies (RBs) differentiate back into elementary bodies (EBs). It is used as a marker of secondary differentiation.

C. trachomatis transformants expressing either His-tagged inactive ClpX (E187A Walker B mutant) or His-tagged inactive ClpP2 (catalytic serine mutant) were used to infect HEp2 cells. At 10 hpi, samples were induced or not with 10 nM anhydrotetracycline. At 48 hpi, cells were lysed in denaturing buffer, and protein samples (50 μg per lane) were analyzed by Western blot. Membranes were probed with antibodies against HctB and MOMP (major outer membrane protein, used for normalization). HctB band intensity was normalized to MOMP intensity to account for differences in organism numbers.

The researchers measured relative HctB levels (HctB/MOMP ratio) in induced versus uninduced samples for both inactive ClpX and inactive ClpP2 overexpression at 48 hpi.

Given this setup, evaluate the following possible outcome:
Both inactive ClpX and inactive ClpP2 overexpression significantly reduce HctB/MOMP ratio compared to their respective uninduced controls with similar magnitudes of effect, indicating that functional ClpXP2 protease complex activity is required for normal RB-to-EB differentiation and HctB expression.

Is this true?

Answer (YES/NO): NO